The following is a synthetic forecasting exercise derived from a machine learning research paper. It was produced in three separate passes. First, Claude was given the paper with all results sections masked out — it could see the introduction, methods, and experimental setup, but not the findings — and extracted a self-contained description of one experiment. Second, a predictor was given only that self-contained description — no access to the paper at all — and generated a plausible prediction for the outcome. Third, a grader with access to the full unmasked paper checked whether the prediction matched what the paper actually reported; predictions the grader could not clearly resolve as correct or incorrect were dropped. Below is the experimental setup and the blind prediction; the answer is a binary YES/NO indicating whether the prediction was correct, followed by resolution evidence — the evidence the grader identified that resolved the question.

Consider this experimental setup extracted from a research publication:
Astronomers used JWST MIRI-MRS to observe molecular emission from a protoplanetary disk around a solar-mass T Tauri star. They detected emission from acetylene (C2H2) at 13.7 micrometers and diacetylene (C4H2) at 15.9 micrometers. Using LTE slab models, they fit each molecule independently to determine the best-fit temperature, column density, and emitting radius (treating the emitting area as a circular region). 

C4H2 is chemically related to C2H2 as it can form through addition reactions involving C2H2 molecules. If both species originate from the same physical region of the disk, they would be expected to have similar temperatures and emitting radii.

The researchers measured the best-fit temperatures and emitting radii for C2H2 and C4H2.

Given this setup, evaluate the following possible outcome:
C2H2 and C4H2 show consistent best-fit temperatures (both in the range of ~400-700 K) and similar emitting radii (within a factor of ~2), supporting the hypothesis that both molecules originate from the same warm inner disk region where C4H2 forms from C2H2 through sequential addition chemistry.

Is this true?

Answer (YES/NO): NO